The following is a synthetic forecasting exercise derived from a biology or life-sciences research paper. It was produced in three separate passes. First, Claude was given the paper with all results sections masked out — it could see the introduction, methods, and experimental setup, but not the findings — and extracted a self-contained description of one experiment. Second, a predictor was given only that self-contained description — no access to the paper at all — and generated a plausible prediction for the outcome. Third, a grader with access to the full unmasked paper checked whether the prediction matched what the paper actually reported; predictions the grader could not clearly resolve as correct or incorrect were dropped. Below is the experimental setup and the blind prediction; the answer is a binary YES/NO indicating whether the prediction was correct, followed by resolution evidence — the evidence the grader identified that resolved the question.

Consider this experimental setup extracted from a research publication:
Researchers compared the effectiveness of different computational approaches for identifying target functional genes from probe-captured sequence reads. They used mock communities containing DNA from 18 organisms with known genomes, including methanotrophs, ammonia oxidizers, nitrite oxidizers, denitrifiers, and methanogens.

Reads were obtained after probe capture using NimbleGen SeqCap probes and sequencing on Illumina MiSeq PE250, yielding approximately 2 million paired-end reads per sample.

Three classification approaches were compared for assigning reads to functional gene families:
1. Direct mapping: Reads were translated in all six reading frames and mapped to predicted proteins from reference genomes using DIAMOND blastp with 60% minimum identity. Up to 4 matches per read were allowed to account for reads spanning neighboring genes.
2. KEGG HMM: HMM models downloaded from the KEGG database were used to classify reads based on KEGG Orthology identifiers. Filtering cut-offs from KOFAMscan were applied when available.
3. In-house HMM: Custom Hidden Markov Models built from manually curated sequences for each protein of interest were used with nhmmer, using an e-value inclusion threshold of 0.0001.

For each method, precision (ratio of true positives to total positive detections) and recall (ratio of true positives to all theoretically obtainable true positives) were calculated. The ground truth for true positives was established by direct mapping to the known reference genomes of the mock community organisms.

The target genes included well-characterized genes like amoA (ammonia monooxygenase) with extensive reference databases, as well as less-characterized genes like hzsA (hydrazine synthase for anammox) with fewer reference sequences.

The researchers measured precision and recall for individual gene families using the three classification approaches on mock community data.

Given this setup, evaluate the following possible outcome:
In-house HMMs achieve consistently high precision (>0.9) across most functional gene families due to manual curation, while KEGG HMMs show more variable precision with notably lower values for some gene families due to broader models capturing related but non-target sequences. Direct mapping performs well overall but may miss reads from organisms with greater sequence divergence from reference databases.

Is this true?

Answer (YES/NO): NO